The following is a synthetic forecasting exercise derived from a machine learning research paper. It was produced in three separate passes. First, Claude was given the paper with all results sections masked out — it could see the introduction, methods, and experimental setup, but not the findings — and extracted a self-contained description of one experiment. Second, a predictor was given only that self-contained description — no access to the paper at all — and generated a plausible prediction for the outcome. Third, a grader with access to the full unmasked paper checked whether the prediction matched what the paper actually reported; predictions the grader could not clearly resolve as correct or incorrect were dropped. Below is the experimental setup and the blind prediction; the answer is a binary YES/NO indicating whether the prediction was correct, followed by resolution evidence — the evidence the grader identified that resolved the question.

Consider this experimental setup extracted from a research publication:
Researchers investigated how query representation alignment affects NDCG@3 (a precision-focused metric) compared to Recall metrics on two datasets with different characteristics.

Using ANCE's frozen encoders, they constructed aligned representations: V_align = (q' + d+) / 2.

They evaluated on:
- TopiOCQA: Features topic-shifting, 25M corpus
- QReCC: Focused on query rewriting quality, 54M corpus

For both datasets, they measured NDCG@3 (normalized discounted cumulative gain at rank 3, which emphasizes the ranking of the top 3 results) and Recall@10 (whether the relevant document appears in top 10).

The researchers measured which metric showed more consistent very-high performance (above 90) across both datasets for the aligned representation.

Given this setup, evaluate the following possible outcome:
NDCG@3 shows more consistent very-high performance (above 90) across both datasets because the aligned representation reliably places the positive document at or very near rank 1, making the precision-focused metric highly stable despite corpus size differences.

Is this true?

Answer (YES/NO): NO